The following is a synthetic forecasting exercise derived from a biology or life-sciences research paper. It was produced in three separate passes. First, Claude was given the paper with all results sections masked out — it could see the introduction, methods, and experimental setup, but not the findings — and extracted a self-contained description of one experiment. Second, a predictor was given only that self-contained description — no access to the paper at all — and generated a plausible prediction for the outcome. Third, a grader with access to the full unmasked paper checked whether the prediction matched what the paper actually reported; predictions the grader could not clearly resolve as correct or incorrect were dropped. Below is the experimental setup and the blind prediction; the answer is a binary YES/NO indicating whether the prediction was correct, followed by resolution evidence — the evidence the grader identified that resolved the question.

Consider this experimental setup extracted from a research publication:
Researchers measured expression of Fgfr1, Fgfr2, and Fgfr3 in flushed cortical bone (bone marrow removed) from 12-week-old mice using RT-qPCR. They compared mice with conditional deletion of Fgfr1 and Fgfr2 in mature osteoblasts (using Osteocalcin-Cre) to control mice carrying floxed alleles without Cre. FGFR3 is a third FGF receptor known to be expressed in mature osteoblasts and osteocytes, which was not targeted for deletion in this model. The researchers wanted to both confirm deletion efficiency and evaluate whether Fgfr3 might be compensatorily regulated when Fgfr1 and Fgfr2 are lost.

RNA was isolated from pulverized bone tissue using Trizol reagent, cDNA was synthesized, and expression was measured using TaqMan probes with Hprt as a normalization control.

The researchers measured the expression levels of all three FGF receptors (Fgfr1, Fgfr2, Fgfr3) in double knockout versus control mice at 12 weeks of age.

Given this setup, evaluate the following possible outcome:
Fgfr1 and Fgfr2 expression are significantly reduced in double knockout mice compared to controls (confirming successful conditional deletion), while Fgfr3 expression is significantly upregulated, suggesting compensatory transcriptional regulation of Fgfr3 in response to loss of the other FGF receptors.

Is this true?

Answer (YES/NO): NO